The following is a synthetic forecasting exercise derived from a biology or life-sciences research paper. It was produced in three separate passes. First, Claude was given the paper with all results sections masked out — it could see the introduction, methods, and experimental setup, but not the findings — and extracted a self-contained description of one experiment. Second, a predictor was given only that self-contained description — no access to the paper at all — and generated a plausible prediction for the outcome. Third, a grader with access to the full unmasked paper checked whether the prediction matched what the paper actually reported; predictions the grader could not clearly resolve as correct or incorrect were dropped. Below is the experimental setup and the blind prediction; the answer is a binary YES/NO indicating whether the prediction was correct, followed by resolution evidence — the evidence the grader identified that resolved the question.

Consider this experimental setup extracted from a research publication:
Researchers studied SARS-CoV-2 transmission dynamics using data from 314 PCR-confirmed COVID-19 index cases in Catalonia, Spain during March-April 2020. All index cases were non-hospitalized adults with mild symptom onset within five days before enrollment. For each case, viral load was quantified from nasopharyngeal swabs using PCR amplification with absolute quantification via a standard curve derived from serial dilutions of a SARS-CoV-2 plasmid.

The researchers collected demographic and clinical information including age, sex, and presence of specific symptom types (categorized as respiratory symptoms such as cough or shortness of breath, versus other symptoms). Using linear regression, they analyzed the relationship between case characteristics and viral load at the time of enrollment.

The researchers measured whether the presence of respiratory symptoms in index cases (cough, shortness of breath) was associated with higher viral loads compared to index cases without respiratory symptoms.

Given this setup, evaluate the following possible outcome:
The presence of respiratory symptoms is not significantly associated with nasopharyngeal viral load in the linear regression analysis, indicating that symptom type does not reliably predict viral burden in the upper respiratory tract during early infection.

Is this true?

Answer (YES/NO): NO